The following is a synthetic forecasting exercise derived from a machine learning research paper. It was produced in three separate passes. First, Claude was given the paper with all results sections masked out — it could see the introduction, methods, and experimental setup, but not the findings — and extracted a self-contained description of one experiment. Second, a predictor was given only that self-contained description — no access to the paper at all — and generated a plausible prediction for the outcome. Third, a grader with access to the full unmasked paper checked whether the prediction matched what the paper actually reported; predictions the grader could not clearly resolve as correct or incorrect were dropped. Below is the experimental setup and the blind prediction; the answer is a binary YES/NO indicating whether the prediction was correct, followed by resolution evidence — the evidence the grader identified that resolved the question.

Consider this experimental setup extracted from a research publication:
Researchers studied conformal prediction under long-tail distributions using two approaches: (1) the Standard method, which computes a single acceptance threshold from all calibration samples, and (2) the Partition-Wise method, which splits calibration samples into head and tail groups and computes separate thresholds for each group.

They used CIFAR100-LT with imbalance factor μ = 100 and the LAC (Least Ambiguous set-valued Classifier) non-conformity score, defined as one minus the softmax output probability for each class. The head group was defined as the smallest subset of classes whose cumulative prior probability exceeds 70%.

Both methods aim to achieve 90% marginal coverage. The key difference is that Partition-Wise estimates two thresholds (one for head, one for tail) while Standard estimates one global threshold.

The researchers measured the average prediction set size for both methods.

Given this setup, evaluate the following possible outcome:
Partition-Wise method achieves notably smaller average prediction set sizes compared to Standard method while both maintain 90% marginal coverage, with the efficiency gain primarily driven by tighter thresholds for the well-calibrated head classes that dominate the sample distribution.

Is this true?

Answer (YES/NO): NO